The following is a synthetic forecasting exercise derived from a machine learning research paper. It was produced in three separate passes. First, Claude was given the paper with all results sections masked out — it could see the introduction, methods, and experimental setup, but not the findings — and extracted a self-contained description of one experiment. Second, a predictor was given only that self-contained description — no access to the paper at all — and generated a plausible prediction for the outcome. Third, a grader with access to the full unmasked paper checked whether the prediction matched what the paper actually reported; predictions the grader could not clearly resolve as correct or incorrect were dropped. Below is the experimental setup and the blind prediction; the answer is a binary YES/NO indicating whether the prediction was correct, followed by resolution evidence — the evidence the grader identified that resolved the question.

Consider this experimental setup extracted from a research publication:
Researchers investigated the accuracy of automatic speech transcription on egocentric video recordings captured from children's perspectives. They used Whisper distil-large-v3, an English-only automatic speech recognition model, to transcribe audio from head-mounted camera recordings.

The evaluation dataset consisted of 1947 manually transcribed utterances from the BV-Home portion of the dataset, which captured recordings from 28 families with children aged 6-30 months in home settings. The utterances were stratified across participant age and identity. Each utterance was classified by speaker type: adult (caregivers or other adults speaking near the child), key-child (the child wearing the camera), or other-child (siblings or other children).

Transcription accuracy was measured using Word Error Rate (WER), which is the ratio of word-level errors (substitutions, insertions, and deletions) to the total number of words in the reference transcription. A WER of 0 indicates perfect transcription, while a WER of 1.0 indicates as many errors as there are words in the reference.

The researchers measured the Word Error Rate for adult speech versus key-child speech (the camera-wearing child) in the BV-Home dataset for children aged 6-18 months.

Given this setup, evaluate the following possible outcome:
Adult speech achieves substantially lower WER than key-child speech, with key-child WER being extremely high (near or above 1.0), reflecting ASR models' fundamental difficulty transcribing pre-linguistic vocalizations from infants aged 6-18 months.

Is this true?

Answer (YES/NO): YES